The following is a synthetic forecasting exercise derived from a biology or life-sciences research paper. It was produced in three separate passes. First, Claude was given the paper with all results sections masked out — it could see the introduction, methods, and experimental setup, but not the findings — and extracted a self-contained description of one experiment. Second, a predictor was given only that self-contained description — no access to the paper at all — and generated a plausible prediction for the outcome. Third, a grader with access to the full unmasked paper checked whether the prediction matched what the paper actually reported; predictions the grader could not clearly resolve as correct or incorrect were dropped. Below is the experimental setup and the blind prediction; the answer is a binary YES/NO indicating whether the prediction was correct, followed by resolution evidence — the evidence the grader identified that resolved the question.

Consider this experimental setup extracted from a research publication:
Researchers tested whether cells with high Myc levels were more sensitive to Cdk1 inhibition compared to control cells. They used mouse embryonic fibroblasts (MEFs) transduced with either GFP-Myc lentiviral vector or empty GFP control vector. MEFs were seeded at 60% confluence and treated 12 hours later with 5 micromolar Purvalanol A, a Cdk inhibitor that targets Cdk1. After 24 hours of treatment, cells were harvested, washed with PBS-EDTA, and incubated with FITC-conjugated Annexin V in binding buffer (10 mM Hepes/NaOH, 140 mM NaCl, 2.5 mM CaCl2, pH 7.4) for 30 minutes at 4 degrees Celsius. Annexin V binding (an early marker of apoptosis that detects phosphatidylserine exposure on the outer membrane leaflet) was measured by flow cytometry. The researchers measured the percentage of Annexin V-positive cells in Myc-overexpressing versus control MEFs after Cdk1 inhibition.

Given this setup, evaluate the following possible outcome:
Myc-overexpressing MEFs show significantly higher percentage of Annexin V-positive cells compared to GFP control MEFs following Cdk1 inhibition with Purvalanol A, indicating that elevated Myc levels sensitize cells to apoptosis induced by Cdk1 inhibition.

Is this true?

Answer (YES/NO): YES